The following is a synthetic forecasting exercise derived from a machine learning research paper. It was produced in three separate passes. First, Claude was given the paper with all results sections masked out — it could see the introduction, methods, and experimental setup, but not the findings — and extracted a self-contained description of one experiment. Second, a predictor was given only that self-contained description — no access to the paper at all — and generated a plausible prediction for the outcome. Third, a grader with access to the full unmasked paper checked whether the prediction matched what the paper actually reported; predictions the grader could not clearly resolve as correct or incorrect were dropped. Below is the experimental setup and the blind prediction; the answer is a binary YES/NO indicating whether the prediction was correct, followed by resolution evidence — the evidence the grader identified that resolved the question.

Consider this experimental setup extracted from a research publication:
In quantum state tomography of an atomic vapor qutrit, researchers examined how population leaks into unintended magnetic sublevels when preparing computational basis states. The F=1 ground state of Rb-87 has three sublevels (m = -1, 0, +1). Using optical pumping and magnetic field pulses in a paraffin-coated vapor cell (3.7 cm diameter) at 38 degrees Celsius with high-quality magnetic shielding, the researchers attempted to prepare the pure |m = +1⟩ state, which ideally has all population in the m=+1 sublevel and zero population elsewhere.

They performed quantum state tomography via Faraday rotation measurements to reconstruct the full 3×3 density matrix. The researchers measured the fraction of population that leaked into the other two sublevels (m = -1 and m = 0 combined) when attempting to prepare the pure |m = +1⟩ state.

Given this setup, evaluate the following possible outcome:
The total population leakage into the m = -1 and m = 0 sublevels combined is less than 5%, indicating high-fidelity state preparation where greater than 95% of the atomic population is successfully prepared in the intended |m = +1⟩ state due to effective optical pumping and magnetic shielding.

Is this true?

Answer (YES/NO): NO